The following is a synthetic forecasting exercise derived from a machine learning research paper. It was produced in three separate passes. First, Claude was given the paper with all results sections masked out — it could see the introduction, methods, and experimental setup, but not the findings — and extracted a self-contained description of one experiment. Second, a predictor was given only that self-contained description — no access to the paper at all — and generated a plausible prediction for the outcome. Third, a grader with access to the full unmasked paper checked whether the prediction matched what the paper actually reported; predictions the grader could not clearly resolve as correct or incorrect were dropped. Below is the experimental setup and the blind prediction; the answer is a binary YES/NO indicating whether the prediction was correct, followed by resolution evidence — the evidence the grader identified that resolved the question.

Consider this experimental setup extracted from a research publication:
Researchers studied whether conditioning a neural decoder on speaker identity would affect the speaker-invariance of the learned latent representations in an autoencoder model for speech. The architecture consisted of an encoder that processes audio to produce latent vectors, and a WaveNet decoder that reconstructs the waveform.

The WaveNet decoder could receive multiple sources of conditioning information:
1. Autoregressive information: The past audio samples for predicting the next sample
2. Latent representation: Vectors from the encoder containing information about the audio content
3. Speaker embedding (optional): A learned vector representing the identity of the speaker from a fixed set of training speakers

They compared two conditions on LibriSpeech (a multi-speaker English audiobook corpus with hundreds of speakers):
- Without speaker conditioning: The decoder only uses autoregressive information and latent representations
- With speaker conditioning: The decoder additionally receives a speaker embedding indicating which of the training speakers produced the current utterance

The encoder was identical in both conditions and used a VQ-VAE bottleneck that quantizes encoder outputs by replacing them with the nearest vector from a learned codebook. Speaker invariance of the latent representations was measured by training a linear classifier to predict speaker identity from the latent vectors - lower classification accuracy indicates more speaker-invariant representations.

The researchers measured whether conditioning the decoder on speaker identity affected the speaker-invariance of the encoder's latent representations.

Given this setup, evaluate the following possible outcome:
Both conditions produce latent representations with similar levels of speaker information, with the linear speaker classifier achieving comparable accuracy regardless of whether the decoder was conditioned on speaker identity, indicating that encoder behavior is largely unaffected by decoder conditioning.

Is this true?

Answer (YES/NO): NO